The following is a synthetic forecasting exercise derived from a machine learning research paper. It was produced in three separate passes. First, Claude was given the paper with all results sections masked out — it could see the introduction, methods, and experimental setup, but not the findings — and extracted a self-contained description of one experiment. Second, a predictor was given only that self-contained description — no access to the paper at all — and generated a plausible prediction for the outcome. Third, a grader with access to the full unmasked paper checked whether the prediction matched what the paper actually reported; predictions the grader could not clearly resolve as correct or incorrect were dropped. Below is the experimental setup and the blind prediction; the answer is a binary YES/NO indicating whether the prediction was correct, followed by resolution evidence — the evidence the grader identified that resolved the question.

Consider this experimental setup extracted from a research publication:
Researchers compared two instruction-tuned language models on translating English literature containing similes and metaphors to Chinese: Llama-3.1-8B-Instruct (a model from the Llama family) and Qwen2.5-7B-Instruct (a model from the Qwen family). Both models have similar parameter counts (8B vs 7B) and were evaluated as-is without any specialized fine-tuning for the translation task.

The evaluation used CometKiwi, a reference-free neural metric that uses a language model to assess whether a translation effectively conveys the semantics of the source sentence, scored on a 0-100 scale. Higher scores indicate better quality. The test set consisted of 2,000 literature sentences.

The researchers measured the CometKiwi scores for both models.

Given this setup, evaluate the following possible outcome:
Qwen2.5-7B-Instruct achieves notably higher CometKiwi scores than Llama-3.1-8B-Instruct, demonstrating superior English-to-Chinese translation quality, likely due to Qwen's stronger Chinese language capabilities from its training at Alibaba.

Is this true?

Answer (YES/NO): NO